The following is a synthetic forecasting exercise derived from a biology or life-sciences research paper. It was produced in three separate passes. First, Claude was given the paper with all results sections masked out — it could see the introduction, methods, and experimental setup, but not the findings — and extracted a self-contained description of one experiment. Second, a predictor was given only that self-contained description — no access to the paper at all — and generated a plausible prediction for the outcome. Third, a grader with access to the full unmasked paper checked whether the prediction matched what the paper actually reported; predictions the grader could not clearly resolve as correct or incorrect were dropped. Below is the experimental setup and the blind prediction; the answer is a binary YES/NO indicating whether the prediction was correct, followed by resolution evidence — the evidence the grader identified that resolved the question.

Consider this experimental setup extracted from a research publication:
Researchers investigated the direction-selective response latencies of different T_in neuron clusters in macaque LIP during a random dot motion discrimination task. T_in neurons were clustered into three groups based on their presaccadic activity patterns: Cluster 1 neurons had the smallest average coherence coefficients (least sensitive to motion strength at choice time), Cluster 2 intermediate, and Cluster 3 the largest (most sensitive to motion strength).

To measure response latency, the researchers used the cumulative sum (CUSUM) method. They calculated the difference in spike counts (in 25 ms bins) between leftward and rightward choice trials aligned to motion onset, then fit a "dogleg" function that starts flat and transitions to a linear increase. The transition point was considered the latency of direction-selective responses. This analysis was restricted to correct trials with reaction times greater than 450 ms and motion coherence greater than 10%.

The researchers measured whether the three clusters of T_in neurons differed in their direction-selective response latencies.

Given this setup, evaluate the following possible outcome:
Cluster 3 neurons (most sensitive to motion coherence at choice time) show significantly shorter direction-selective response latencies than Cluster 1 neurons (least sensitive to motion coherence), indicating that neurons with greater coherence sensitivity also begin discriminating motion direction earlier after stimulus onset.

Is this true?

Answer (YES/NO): NO